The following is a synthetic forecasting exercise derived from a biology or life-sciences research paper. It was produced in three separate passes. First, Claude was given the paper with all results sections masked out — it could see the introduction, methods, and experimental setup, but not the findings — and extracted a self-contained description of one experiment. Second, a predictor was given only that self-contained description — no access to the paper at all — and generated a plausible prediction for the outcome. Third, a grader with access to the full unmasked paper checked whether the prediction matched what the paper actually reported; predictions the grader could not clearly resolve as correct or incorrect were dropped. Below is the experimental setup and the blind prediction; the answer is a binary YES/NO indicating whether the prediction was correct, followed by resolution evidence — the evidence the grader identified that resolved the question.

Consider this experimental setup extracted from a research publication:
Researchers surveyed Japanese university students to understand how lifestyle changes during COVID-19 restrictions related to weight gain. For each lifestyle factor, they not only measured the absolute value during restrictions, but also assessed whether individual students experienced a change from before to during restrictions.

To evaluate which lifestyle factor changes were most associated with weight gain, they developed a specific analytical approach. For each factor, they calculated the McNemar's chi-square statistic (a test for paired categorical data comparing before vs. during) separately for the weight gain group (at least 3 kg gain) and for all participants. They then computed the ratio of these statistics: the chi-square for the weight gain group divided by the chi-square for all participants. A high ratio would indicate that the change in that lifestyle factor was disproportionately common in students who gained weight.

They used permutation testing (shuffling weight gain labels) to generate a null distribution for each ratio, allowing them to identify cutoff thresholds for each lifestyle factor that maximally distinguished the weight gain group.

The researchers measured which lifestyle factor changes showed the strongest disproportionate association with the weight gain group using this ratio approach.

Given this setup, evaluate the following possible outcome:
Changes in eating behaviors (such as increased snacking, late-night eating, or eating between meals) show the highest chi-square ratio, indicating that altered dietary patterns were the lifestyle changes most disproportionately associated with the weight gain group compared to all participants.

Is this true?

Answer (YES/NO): NO